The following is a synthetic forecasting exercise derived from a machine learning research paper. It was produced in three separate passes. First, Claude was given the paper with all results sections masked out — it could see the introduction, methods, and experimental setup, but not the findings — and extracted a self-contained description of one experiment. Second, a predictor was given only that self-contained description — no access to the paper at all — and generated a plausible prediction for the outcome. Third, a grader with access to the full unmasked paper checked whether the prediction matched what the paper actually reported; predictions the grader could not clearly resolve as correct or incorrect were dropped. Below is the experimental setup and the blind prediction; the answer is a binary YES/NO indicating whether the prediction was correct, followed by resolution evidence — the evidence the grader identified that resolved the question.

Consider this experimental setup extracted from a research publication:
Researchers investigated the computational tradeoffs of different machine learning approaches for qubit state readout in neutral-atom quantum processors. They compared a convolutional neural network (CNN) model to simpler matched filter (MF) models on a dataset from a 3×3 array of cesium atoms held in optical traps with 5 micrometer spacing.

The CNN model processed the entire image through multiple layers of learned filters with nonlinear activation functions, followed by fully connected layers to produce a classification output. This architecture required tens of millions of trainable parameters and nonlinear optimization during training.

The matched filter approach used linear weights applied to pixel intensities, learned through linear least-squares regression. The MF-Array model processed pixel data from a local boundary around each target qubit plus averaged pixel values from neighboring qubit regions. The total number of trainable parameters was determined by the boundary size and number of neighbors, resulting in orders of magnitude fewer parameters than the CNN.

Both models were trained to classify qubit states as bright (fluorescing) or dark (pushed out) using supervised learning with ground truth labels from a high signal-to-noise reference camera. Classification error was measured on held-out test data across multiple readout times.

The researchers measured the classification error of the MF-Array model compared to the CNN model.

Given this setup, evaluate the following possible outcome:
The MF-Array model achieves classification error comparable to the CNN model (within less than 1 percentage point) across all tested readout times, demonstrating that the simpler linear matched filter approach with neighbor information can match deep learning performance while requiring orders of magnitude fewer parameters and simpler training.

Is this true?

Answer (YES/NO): YES